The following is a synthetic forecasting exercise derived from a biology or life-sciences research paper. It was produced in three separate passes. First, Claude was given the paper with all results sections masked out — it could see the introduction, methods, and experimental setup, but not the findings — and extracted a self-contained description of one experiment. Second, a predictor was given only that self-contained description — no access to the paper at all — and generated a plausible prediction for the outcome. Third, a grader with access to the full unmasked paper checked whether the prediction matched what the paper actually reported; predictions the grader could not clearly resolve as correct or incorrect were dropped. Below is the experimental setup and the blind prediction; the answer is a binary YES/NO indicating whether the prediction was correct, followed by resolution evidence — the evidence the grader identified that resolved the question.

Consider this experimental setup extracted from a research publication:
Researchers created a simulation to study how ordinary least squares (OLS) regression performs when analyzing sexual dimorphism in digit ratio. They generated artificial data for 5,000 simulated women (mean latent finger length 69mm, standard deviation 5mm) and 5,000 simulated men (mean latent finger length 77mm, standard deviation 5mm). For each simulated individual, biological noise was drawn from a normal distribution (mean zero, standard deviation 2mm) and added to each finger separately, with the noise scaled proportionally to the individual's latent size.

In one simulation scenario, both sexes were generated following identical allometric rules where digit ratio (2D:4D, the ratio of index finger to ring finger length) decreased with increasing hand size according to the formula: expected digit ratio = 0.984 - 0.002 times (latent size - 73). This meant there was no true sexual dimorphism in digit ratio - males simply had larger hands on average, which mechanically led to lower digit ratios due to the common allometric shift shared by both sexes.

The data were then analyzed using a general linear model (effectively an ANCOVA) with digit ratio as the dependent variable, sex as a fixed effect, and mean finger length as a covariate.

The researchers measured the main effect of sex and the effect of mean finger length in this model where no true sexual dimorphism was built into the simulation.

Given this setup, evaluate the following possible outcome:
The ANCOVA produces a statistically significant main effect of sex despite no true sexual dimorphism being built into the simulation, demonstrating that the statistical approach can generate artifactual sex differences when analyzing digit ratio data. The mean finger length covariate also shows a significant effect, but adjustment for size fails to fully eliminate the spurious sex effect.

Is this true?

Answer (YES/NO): YES